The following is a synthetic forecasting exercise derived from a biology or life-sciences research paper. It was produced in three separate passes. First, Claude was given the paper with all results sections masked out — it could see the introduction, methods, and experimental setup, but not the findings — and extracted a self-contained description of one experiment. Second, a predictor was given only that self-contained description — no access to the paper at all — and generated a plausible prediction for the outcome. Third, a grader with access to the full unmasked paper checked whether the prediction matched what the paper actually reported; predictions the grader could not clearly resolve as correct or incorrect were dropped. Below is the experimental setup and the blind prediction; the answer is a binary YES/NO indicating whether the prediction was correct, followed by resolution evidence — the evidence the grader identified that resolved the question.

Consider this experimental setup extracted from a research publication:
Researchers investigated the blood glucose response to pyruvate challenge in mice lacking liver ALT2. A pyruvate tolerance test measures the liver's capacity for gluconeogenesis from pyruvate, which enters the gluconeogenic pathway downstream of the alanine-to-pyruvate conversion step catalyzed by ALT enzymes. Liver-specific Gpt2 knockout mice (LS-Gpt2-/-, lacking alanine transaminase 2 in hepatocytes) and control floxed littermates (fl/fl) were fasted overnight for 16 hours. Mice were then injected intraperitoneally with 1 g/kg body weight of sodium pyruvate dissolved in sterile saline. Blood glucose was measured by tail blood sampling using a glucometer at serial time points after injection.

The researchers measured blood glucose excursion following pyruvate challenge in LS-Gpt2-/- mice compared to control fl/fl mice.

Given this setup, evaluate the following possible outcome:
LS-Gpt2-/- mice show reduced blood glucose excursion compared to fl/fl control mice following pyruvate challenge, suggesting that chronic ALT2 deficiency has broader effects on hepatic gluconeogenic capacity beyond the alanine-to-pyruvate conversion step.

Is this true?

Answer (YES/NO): NO